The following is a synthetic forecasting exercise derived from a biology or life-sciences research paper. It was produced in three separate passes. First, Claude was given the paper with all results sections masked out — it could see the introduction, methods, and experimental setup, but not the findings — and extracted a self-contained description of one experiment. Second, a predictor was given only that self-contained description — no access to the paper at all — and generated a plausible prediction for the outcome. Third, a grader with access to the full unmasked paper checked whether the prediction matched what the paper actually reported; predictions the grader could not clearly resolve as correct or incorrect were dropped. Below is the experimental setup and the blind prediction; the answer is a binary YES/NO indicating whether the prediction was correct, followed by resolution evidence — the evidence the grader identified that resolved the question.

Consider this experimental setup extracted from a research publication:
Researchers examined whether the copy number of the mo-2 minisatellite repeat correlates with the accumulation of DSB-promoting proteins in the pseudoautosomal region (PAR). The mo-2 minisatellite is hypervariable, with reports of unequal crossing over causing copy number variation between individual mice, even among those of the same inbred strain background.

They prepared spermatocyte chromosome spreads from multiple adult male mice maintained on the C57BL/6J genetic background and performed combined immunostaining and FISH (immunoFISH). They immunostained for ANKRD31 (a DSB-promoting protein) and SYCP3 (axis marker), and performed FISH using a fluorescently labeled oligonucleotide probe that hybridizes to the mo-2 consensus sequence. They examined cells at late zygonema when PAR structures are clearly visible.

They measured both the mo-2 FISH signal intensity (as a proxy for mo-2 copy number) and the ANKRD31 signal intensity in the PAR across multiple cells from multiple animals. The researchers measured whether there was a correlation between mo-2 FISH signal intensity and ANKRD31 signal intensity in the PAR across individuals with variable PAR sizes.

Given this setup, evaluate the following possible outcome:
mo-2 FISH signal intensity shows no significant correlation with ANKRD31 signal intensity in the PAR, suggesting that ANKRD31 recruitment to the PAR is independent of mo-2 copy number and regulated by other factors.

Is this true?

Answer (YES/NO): NO